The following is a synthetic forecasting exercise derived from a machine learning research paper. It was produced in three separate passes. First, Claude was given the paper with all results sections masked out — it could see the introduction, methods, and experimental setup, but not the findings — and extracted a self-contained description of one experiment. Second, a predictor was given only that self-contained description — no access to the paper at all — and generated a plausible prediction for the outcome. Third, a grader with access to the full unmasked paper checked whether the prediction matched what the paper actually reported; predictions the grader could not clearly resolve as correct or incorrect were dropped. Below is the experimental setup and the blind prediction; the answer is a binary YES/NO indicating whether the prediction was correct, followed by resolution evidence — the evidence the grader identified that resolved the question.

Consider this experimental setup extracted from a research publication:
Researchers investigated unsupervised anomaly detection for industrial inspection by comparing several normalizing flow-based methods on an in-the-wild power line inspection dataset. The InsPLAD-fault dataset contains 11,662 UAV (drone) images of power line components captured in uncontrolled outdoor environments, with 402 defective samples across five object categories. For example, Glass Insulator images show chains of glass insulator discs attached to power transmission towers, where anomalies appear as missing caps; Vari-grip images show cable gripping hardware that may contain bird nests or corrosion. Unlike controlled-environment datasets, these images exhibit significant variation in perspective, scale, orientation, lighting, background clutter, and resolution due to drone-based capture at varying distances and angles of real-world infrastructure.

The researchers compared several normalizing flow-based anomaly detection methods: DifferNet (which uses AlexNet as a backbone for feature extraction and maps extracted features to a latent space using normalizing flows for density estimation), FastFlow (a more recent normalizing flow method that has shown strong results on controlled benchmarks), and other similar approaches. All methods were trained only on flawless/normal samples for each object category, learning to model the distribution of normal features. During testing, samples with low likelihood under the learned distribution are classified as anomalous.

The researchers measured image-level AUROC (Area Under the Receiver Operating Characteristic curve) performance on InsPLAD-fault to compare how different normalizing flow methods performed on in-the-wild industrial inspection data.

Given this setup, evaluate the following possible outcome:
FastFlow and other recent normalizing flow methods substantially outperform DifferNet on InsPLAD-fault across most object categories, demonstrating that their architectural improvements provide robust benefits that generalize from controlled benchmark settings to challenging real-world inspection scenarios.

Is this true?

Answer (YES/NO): NO